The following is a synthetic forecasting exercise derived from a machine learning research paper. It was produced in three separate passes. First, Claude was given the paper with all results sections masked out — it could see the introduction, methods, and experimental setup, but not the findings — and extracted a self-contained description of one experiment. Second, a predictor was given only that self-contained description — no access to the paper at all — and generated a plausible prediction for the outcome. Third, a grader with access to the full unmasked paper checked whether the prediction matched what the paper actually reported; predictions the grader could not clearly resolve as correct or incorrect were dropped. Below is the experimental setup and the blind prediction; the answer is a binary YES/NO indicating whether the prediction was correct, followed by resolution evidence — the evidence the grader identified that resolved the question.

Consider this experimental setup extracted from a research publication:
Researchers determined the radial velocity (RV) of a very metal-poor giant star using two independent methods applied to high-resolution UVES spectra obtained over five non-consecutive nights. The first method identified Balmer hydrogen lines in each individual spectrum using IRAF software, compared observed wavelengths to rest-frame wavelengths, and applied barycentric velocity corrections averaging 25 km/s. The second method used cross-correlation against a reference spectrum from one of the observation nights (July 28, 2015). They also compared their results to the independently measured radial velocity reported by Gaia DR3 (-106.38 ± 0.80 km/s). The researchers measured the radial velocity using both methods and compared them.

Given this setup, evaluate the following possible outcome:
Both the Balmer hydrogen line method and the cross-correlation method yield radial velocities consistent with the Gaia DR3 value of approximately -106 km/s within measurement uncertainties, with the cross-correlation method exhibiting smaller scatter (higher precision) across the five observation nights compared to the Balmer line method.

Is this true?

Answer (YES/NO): NO